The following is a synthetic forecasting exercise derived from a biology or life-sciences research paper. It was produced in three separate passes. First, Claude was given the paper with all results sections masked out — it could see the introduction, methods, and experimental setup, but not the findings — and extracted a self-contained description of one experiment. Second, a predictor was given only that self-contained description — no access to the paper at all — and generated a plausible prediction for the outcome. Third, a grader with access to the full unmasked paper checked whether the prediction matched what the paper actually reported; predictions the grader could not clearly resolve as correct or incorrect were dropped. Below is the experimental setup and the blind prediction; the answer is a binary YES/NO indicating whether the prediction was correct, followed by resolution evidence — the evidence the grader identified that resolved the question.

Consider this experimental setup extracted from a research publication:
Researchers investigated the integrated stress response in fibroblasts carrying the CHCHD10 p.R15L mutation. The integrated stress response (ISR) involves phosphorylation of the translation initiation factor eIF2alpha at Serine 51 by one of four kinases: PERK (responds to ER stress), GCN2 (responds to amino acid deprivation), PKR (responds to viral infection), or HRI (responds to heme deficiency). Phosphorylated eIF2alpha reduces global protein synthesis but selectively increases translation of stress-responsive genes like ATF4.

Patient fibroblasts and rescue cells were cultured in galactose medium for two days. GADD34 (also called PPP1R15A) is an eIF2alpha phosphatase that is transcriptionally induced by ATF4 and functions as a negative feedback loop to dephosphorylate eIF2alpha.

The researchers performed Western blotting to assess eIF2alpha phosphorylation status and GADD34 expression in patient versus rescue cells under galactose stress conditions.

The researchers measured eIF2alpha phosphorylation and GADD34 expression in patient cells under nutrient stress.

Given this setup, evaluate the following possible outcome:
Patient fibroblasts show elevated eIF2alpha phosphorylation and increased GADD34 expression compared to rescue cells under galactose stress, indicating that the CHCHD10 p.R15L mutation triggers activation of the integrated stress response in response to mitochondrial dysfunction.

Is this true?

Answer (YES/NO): NO